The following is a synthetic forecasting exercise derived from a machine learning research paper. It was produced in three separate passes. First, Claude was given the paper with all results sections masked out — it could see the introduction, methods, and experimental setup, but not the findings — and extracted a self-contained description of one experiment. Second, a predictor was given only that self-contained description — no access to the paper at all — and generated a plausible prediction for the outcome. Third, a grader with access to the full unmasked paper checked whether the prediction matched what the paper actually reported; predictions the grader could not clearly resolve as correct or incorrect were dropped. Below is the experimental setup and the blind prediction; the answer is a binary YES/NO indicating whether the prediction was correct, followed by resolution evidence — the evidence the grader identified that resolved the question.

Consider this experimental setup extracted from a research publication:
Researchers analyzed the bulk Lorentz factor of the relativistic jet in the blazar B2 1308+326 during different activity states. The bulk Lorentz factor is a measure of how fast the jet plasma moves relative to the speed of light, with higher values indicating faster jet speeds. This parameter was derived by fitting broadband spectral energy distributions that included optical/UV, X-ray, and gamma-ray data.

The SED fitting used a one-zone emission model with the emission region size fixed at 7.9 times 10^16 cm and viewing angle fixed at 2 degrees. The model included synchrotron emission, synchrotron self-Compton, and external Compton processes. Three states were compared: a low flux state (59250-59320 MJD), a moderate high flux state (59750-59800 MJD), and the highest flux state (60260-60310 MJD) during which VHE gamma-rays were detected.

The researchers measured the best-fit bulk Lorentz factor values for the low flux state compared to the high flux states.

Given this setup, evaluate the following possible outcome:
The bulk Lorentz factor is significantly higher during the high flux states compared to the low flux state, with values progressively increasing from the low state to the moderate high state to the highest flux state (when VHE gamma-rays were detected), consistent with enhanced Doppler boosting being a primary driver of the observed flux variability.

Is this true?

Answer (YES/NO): NO